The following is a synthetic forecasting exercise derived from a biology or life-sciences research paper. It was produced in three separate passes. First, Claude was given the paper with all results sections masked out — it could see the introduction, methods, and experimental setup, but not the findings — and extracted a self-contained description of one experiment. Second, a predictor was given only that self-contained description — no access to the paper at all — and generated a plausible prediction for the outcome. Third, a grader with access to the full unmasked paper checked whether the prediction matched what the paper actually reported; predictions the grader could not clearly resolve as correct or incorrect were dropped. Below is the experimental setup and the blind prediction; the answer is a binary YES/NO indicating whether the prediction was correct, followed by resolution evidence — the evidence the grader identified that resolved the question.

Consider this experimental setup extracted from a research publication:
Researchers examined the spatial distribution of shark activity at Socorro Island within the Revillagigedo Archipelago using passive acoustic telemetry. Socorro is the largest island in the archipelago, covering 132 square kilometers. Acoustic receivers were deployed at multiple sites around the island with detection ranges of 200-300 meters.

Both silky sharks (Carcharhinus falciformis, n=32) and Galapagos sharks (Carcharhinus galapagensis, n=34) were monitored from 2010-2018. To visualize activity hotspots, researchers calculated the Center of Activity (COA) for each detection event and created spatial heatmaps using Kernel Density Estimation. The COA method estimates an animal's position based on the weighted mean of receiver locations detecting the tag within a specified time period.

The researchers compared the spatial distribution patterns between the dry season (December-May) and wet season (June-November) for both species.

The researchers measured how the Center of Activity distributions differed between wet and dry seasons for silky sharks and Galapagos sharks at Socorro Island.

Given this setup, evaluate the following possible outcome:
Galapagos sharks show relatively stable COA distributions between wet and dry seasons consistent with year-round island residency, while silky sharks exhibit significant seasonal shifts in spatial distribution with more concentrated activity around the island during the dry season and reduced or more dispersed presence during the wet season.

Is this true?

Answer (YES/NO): NO